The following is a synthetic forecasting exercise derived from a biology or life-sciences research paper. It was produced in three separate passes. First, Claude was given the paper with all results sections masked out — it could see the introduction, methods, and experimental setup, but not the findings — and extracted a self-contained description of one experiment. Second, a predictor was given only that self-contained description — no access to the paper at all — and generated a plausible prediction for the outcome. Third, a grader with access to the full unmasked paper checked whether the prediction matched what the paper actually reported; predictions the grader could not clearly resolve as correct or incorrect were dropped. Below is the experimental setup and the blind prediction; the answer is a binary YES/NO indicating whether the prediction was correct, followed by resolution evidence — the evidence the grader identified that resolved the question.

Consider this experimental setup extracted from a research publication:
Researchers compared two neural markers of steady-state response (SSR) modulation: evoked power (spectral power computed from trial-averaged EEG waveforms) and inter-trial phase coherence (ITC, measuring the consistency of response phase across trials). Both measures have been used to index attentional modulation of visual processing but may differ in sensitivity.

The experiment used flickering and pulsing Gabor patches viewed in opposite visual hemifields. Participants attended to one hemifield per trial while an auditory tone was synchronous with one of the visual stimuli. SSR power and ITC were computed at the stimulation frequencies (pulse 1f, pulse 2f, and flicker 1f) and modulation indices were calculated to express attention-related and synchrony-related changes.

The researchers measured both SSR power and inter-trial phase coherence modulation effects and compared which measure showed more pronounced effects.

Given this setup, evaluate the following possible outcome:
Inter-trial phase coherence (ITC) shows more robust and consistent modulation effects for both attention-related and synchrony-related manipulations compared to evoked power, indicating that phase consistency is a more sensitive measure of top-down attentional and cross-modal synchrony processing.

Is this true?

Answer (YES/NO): YES